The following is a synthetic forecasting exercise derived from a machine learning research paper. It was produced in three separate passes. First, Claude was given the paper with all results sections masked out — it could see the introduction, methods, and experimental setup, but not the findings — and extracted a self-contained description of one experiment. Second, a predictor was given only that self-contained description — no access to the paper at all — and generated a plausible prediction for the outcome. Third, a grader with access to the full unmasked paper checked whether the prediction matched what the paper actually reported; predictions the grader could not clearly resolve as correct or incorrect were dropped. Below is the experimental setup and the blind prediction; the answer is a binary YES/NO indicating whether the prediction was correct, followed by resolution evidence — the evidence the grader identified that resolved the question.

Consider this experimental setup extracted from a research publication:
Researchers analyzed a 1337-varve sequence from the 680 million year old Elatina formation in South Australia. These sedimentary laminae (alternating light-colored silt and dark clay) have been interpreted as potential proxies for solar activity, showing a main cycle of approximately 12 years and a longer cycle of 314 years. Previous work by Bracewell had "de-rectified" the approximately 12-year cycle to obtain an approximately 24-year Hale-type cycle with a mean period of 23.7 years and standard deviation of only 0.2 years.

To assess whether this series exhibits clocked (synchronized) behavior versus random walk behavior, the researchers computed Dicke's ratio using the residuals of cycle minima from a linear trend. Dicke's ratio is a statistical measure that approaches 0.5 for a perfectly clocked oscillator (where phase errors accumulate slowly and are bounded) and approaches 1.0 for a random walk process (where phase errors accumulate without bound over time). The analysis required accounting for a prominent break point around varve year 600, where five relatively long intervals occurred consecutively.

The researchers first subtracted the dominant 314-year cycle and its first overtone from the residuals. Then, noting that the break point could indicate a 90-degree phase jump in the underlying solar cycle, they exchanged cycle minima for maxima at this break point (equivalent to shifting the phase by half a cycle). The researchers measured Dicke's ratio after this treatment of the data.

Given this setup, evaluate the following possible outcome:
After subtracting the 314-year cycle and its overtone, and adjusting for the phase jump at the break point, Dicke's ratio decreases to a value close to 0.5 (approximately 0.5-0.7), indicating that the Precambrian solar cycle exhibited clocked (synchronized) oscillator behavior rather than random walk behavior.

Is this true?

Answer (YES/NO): YES